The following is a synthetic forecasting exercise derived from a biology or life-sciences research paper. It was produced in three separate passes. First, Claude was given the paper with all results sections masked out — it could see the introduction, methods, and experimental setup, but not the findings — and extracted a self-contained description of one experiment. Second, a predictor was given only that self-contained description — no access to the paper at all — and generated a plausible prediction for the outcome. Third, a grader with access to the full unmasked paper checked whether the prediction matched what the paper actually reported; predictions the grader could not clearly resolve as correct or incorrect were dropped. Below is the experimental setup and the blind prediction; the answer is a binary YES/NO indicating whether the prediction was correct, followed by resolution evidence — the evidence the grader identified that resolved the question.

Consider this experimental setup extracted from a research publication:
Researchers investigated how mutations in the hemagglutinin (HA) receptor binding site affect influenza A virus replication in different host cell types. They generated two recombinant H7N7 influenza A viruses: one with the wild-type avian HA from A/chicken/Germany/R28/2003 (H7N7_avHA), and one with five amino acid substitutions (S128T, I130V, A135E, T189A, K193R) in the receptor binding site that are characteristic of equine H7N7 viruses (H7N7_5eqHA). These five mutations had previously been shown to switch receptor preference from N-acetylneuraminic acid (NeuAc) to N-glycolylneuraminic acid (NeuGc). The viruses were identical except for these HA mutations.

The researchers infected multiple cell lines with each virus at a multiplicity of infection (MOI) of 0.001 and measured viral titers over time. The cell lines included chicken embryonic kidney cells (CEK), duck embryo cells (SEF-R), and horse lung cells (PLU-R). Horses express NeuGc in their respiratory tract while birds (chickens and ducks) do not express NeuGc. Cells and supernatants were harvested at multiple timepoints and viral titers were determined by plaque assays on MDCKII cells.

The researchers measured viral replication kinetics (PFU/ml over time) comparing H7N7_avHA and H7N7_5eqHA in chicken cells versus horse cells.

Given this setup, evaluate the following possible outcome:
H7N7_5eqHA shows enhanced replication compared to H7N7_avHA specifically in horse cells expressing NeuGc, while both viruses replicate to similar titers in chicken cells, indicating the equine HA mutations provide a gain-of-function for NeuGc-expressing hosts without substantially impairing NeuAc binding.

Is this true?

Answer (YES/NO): NO